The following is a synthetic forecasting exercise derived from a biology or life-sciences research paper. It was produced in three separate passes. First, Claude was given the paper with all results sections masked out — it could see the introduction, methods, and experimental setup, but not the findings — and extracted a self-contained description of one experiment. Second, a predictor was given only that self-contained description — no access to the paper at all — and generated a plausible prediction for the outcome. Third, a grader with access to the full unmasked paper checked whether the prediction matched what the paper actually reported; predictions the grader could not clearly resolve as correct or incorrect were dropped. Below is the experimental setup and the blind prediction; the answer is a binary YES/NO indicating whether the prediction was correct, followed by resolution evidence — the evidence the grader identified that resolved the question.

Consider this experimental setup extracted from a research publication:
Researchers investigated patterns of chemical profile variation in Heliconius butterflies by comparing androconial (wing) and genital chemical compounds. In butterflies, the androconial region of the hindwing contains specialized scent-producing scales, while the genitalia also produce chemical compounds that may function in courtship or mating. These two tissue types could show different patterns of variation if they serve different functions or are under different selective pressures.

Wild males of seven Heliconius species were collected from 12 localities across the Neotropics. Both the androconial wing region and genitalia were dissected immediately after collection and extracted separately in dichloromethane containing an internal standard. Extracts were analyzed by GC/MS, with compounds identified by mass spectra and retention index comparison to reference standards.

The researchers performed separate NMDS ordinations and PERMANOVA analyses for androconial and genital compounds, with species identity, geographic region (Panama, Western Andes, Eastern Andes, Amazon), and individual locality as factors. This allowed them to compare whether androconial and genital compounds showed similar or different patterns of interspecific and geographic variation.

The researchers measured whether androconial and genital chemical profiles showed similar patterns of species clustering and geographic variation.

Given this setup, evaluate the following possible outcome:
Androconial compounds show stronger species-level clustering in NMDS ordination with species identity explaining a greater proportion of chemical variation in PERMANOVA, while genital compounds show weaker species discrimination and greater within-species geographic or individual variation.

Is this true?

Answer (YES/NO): NO